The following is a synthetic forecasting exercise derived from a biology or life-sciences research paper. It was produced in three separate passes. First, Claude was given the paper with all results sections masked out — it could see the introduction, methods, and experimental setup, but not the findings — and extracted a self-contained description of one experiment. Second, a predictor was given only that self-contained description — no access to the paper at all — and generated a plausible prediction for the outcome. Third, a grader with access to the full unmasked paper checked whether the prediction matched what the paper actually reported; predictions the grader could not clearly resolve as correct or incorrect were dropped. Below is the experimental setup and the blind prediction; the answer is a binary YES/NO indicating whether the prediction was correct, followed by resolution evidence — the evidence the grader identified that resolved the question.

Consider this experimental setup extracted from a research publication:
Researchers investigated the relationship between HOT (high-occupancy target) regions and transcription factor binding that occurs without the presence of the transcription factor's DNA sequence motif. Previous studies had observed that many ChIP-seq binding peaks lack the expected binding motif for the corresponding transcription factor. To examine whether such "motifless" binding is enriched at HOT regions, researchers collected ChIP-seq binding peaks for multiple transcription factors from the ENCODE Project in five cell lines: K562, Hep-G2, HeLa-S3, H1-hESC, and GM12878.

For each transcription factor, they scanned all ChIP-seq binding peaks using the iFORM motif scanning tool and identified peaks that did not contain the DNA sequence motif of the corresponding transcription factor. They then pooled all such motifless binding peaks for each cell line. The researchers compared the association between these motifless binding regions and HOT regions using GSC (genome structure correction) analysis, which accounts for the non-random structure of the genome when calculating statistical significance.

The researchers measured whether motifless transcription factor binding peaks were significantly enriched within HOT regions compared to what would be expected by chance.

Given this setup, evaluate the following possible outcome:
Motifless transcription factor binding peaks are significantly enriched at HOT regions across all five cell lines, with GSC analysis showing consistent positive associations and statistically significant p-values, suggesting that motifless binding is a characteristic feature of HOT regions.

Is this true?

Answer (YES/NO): YES